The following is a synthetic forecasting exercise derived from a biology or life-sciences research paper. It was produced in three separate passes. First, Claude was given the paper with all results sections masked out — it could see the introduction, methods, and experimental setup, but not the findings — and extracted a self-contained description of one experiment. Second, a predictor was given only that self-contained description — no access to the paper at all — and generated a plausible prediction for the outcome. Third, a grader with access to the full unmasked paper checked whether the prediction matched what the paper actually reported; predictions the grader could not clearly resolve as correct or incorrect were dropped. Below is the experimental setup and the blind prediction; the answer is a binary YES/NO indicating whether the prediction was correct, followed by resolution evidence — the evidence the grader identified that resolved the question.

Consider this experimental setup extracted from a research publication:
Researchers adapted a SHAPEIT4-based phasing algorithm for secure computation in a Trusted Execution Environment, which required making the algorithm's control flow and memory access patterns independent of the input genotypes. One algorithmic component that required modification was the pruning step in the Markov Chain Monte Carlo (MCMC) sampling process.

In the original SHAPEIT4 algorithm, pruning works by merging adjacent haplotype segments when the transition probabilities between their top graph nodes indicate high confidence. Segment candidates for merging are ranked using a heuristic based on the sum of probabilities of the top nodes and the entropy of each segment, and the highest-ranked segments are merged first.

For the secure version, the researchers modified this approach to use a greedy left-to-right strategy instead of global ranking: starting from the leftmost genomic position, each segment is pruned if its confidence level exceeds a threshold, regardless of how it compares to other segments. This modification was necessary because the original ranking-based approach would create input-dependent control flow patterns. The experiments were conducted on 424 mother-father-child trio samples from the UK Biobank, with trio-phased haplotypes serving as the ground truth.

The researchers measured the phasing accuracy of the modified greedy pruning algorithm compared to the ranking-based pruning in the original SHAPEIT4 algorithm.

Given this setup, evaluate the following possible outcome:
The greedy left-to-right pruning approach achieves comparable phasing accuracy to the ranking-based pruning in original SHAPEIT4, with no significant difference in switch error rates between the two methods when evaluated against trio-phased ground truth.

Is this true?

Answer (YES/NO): YES